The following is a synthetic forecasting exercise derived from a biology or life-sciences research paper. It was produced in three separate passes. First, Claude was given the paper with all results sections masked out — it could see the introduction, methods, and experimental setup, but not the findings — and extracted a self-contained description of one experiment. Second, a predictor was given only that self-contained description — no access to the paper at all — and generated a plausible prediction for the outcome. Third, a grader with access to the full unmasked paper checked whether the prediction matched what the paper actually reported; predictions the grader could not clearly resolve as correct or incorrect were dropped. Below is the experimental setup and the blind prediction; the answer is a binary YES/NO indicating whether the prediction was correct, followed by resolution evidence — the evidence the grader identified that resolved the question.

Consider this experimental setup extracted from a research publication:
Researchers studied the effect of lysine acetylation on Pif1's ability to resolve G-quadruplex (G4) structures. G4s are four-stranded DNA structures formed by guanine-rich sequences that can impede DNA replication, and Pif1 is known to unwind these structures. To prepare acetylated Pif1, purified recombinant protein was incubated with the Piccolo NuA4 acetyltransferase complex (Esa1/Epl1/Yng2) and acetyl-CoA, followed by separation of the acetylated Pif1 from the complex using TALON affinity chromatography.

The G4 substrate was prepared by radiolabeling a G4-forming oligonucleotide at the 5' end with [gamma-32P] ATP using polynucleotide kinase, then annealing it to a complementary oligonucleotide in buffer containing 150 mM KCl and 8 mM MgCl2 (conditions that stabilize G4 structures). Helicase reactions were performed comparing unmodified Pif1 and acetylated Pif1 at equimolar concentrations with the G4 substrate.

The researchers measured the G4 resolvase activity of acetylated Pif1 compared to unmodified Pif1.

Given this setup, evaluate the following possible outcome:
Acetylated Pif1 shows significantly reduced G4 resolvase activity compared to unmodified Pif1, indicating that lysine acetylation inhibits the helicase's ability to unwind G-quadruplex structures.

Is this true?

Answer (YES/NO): NO